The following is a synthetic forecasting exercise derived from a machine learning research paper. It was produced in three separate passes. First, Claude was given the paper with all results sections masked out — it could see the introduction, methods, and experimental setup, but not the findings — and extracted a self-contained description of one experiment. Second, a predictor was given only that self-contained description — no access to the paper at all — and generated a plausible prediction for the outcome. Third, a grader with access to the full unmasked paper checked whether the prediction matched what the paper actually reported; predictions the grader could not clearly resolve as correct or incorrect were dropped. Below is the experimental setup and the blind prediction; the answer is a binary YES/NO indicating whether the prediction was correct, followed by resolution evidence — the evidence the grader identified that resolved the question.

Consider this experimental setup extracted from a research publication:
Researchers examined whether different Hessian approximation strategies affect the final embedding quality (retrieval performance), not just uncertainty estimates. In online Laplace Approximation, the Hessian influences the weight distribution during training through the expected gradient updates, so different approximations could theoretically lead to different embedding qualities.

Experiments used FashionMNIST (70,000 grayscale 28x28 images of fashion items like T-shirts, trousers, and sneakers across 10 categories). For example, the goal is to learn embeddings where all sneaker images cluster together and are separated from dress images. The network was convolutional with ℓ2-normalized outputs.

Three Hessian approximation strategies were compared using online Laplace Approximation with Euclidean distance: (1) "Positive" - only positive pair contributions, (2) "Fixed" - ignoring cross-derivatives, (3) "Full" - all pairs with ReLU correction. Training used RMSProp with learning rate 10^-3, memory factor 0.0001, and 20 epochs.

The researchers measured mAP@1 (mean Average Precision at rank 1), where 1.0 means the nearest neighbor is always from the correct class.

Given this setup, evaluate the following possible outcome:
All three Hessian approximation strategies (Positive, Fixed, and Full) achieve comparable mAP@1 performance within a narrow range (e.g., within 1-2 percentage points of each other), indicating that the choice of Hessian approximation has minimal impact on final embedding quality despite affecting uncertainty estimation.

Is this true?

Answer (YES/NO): YES